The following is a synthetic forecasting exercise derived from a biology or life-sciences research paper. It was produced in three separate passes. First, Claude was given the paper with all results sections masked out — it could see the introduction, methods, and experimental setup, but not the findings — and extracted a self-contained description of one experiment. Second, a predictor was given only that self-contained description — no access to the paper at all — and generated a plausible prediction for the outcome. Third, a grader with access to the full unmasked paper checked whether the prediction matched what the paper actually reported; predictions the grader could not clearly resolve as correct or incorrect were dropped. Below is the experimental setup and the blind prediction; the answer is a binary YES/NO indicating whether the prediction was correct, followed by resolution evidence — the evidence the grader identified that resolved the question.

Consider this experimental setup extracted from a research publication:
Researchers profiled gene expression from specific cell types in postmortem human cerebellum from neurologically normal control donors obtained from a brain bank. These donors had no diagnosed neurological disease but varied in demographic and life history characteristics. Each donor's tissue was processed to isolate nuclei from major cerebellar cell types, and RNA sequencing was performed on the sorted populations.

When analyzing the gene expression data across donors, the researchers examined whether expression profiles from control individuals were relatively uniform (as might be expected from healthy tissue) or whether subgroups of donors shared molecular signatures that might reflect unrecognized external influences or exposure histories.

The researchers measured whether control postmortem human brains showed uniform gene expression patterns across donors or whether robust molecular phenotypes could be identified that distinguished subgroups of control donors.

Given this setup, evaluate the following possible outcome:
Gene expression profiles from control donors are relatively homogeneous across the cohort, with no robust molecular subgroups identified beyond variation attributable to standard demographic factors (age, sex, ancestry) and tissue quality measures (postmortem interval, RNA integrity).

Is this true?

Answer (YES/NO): NO